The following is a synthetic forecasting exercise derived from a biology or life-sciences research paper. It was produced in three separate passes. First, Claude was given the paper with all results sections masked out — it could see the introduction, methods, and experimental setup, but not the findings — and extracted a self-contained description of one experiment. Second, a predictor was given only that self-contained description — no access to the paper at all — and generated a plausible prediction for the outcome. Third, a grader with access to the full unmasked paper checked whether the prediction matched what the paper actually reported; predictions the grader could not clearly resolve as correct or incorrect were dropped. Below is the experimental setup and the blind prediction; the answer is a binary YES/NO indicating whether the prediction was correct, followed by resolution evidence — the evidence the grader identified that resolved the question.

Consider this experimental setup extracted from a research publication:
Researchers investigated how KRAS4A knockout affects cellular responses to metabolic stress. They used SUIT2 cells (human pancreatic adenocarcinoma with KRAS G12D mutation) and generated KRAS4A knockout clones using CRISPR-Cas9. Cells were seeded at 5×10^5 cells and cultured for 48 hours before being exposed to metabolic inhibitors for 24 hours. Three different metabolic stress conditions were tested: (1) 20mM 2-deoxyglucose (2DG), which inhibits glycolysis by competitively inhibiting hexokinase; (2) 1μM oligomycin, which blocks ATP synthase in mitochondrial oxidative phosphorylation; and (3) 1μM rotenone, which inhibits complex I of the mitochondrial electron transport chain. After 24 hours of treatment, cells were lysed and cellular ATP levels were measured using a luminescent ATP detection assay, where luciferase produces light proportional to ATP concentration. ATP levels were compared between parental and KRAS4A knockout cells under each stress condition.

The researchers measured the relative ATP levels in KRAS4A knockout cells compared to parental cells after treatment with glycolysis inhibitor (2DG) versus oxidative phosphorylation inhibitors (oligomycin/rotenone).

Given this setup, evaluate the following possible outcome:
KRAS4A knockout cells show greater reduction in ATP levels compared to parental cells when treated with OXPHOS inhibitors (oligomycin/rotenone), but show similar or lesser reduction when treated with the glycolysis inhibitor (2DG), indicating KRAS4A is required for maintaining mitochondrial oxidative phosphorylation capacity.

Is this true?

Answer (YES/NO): NO